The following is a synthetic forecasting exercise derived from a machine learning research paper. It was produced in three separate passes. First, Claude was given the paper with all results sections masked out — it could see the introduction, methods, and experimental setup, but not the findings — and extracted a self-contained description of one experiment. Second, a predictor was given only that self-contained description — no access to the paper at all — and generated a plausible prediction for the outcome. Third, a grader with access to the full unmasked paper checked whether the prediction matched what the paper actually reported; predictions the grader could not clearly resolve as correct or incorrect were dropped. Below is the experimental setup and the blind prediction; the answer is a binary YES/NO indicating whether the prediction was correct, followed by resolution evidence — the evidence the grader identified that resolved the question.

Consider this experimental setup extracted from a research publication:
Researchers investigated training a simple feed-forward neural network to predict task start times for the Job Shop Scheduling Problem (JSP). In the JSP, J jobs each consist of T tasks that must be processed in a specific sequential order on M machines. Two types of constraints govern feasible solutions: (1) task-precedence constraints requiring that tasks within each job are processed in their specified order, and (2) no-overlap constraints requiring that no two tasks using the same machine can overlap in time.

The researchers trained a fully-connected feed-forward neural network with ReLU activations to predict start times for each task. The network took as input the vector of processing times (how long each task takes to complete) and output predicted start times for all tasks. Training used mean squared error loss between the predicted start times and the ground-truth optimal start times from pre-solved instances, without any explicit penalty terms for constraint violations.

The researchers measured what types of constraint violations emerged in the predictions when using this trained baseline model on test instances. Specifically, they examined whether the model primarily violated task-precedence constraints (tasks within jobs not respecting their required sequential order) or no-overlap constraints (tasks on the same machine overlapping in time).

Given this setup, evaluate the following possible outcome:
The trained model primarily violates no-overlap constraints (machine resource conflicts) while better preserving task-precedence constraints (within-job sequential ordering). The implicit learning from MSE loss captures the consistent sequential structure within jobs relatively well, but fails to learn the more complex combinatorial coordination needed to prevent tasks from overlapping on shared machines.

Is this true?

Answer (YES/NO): YES